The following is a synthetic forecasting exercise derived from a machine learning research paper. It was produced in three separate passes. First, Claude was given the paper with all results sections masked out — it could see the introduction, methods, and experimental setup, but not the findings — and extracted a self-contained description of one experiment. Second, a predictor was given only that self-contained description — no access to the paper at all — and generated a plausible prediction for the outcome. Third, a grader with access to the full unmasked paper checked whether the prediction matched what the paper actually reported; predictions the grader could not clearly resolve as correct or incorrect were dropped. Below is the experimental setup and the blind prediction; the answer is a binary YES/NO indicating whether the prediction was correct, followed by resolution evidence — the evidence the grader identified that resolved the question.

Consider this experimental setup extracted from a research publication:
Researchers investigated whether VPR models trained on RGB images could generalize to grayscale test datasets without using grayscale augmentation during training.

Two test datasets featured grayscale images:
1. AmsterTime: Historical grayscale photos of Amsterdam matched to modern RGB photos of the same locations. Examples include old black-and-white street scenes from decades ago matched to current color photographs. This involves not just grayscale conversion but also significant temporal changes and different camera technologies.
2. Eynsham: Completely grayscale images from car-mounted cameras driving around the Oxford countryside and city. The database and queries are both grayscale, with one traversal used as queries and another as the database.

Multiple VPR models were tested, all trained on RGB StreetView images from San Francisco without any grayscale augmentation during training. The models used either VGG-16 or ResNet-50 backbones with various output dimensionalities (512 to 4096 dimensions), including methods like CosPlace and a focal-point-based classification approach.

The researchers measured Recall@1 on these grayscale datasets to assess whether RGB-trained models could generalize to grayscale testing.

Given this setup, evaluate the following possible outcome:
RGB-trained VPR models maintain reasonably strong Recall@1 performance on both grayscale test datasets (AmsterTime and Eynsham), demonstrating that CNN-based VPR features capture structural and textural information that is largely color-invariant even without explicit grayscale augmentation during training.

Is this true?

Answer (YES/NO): YES